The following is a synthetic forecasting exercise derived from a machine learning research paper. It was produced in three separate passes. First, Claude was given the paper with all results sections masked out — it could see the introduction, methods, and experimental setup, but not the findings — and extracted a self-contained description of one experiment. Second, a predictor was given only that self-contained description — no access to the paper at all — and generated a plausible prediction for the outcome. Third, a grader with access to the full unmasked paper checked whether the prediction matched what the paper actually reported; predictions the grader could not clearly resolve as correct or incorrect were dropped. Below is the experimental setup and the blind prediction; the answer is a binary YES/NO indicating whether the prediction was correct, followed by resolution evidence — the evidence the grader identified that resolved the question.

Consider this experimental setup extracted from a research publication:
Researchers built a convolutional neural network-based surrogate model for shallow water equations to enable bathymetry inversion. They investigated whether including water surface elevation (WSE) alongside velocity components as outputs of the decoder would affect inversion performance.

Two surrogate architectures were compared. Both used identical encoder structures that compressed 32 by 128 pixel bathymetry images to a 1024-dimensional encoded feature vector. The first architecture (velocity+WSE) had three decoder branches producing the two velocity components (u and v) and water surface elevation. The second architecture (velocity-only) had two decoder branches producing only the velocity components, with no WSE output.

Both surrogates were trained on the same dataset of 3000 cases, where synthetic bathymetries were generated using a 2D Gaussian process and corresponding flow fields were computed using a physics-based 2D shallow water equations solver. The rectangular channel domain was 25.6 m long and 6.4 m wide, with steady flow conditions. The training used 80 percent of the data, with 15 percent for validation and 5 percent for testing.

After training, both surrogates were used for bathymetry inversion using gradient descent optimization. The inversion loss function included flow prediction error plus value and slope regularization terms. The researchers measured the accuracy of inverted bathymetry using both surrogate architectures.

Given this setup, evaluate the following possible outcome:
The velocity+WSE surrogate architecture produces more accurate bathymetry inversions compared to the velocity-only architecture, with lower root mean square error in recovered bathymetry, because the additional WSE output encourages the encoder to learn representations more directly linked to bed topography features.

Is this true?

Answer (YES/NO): NO